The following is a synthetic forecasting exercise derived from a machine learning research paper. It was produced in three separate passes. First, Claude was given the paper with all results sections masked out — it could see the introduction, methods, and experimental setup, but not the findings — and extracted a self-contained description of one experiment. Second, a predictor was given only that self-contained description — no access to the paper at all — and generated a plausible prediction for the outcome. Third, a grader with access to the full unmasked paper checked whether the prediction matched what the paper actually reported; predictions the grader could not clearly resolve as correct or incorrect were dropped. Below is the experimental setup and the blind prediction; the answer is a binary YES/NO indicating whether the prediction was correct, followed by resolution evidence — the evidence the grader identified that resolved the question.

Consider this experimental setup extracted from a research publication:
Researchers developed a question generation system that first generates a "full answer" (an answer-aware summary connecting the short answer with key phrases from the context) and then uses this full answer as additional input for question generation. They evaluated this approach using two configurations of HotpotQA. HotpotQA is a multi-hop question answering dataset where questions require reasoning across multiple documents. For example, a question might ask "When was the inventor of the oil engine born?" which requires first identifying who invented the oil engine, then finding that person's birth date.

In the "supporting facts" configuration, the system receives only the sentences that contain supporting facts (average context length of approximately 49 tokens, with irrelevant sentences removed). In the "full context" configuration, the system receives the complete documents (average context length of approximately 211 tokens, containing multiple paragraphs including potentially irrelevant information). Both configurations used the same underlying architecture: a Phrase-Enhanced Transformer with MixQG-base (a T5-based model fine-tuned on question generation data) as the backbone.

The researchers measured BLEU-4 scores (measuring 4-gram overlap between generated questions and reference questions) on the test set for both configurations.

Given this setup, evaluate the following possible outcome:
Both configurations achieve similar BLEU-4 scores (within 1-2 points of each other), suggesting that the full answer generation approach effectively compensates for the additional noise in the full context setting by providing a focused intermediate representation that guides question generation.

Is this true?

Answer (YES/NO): YES